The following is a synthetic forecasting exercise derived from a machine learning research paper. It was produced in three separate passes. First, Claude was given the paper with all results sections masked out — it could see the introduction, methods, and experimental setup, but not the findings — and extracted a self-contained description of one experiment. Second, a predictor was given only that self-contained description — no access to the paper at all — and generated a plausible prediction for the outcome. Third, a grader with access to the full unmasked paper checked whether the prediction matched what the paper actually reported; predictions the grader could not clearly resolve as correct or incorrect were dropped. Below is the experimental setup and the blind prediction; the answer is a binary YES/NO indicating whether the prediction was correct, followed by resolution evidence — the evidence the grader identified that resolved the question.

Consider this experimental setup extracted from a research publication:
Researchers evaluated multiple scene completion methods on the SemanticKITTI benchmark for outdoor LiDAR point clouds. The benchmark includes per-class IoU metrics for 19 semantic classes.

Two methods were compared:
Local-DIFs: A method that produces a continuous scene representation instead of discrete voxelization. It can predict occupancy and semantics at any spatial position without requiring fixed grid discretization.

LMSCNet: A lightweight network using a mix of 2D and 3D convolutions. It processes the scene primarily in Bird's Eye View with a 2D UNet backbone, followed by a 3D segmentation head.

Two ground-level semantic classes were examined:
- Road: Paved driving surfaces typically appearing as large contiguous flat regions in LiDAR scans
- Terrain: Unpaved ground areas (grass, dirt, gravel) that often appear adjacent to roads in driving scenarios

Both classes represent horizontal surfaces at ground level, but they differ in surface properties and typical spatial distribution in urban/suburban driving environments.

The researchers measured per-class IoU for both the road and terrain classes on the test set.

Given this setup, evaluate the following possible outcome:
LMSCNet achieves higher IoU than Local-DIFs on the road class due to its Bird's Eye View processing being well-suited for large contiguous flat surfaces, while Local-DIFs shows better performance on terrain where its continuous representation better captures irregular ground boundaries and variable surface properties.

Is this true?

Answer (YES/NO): NO